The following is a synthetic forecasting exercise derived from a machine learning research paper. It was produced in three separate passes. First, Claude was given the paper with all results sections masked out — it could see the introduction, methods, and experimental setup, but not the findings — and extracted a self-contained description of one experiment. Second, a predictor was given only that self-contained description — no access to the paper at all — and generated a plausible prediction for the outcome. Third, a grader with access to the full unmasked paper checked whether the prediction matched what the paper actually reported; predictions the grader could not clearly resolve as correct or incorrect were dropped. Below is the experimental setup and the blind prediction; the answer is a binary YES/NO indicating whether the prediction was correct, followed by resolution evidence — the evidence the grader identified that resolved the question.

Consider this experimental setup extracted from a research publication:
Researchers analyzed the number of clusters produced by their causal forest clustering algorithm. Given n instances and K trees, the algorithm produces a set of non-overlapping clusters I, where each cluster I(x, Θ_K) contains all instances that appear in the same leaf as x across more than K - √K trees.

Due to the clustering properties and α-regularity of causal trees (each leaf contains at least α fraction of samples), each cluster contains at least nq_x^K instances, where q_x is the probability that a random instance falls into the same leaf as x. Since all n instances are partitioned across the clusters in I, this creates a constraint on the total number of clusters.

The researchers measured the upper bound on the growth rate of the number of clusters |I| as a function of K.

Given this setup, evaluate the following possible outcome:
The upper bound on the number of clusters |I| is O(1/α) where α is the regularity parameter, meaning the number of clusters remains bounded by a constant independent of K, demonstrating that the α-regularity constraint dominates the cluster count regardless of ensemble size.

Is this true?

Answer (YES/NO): NO